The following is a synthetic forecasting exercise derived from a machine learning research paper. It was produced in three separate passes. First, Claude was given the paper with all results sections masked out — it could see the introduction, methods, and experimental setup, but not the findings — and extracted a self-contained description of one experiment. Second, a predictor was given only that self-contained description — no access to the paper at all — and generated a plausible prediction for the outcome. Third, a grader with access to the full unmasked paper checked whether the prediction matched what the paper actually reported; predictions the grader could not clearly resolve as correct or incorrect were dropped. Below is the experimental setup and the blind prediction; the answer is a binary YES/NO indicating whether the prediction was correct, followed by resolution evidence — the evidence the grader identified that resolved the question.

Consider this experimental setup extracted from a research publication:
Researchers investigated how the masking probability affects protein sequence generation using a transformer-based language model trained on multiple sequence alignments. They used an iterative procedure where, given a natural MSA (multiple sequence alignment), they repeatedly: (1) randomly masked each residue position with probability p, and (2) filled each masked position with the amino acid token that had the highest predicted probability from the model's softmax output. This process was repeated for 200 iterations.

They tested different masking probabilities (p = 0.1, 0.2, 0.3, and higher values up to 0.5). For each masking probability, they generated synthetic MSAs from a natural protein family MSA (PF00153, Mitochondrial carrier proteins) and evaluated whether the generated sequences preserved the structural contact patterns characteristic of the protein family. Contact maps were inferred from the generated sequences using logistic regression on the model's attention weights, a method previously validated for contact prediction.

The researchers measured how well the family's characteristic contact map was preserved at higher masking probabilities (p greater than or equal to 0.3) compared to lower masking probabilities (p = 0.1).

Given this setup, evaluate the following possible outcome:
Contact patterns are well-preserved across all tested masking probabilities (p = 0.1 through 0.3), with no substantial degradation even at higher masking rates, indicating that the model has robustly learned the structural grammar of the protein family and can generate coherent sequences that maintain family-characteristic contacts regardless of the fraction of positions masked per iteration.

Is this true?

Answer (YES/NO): NO